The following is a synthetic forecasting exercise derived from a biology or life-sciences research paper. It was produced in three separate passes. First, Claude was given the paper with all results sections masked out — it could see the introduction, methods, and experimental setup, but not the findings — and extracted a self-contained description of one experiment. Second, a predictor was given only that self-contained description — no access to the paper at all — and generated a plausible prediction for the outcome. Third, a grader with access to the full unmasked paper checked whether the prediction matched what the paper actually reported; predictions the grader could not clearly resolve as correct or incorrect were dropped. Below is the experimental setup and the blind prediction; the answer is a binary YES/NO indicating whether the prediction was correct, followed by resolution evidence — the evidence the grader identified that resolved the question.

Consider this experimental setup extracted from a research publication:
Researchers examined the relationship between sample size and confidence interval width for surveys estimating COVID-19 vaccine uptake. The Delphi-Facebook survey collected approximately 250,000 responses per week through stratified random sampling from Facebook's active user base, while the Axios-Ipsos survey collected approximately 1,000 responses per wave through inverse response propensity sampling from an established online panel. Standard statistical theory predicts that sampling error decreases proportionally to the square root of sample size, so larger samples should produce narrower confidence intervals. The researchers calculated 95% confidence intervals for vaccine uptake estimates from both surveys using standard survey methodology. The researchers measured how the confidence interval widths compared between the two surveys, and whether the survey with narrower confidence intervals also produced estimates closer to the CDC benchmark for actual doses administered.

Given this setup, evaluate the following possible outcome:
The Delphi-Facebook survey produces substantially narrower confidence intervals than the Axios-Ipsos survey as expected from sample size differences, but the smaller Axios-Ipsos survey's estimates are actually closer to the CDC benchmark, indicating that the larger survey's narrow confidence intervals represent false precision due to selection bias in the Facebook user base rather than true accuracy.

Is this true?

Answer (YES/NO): YES